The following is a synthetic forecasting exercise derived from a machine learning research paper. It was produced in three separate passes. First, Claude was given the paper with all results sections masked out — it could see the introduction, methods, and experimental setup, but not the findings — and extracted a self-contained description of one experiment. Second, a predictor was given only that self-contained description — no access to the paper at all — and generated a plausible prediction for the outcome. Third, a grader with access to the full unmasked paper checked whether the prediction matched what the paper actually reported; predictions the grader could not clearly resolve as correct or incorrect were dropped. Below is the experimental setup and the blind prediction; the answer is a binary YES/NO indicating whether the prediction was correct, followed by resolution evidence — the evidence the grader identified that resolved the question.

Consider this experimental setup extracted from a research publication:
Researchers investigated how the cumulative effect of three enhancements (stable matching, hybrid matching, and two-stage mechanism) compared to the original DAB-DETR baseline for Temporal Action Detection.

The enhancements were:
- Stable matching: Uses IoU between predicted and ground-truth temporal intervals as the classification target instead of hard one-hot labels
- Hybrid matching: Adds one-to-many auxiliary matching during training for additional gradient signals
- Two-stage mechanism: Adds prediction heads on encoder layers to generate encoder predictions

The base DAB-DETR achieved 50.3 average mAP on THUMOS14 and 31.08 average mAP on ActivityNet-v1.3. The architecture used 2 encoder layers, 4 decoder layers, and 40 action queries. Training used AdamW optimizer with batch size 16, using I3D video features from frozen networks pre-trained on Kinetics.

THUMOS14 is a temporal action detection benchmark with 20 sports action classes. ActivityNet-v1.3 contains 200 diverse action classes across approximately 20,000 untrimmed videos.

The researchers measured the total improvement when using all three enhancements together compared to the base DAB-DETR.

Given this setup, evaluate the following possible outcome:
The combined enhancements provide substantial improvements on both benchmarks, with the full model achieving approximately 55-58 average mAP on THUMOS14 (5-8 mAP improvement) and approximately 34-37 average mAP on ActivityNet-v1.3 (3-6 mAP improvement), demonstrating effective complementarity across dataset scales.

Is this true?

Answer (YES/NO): NO